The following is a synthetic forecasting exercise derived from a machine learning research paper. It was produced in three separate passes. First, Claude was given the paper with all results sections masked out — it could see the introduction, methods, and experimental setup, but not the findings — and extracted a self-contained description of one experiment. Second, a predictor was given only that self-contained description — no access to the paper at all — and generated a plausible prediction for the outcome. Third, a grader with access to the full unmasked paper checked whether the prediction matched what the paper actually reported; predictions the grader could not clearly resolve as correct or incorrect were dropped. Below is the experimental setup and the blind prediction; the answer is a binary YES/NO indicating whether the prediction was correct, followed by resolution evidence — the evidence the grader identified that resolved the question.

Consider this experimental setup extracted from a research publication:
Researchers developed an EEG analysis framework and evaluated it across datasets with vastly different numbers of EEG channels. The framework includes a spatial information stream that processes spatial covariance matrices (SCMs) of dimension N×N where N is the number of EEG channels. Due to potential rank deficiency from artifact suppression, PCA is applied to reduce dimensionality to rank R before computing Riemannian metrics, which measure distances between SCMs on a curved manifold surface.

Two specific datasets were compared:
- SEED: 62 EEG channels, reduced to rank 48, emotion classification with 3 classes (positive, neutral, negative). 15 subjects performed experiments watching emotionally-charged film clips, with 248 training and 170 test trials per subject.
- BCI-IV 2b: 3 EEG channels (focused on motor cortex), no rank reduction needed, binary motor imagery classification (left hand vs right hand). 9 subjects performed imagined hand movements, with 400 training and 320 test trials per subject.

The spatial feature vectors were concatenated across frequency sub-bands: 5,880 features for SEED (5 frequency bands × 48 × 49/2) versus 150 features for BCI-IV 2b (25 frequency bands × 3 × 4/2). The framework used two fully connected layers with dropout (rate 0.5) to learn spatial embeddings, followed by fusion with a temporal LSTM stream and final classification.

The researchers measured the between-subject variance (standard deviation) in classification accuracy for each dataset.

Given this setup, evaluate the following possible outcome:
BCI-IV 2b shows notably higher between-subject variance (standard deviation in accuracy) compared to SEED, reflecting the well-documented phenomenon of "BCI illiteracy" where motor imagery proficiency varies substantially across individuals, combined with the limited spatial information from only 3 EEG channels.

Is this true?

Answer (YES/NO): YES